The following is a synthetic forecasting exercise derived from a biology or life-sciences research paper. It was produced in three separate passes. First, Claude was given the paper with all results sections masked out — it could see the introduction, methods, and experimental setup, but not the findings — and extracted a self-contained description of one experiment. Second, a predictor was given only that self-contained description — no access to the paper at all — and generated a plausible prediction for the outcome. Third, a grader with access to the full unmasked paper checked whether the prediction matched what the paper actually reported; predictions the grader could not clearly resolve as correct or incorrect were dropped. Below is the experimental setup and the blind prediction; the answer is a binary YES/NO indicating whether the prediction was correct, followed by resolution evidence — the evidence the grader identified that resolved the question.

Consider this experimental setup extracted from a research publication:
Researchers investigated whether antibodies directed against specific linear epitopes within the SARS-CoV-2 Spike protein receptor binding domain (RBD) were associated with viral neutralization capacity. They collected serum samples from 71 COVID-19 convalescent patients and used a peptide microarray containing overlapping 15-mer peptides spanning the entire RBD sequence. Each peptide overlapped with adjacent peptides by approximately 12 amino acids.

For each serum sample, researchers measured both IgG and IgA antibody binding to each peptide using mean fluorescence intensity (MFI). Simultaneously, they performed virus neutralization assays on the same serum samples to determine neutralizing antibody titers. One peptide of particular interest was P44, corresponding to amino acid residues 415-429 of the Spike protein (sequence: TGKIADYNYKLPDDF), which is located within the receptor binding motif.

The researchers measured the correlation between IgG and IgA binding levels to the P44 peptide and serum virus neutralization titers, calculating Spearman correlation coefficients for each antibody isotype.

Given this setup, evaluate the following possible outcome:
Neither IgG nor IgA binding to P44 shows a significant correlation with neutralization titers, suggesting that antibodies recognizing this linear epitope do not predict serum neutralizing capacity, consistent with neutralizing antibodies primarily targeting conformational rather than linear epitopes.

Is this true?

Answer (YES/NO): NO